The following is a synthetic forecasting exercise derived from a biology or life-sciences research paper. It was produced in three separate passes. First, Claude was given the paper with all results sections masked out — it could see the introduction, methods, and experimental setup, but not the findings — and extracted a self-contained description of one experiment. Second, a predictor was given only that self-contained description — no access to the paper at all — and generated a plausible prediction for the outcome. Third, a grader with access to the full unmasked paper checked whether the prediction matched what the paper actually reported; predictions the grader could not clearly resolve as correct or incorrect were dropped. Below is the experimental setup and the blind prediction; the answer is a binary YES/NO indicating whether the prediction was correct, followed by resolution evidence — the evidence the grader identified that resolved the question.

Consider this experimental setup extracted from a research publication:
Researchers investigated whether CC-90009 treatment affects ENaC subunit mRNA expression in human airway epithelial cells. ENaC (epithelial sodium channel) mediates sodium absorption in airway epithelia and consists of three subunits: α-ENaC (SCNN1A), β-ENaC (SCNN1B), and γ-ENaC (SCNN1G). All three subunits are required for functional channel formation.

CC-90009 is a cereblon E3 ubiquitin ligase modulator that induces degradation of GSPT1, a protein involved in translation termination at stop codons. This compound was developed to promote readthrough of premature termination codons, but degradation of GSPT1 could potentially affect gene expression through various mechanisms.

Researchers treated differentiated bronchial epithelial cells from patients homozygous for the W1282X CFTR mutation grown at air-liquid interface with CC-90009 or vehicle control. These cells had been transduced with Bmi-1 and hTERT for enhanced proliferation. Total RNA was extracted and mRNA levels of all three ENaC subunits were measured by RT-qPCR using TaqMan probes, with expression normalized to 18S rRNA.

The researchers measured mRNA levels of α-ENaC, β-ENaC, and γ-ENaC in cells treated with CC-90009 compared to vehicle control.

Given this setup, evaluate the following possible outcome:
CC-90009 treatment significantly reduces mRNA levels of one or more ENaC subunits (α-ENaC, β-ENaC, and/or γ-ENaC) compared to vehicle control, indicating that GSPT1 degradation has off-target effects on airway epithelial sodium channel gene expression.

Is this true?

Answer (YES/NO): YES